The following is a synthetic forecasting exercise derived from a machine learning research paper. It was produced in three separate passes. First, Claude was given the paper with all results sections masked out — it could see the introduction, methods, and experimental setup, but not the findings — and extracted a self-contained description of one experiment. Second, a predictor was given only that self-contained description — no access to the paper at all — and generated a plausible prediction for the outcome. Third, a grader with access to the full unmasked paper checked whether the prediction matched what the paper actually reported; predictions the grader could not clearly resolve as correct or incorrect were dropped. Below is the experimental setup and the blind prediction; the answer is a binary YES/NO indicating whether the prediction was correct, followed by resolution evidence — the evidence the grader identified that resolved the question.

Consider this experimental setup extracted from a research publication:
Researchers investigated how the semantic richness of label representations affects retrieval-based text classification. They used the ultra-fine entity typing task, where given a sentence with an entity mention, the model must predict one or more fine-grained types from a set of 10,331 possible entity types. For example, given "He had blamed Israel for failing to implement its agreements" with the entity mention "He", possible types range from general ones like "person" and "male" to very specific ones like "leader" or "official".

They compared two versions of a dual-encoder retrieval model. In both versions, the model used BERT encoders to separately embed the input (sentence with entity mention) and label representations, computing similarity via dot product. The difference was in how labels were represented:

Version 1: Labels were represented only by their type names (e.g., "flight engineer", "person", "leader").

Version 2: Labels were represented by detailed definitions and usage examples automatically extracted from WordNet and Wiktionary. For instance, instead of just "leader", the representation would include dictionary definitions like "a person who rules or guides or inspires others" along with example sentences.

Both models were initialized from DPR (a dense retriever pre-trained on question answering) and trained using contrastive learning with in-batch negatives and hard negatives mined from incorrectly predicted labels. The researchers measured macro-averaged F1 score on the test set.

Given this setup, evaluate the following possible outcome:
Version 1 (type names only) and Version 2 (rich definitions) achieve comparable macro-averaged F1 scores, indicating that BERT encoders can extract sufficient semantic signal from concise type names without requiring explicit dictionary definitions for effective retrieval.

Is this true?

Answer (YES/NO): NO